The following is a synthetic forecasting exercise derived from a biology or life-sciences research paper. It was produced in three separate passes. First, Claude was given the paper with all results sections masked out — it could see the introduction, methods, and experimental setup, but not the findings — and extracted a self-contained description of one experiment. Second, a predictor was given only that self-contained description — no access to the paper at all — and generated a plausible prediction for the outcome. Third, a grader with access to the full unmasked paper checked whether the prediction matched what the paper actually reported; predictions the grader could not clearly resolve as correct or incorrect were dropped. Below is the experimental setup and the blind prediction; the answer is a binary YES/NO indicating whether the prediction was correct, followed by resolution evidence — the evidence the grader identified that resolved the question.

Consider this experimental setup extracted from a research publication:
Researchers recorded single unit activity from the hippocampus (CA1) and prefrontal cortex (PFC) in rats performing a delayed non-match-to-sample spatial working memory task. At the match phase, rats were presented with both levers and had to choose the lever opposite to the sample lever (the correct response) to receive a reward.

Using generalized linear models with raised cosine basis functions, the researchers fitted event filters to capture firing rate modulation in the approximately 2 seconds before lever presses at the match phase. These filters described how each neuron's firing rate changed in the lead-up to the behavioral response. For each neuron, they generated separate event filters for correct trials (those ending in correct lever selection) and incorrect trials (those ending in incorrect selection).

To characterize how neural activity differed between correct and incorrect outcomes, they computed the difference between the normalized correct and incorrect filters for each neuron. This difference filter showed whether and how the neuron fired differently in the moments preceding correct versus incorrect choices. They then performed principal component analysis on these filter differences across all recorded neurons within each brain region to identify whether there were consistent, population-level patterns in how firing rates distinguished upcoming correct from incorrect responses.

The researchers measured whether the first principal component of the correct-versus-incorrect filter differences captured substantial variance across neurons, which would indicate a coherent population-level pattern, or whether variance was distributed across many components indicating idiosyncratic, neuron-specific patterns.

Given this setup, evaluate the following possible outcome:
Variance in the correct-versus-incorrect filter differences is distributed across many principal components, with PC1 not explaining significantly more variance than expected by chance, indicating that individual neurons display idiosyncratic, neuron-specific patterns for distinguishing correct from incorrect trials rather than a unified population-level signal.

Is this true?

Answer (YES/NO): NO